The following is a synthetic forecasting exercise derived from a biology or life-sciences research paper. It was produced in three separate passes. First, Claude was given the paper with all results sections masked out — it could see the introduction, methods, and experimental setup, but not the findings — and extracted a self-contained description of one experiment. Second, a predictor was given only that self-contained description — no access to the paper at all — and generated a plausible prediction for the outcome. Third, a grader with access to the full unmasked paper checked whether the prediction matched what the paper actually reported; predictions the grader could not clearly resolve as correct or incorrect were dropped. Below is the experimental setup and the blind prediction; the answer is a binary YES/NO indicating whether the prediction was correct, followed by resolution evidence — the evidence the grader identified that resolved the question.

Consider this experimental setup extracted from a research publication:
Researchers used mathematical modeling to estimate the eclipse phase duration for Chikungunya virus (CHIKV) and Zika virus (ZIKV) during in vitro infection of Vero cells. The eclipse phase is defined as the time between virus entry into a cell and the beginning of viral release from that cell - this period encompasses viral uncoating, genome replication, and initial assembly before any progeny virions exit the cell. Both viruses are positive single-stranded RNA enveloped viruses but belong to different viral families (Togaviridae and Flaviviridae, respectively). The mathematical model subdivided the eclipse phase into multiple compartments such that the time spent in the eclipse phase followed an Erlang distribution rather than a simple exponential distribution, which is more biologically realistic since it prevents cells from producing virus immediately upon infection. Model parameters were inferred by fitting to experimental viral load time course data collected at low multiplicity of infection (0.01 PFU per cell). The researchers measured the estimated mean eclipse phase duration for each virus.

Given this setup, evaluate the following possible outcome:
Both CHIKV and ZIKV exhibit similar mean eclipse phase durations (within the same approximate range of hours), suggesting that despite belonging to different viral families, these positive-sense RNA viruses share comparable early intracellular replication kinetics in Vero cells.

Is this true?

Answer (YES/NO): NO